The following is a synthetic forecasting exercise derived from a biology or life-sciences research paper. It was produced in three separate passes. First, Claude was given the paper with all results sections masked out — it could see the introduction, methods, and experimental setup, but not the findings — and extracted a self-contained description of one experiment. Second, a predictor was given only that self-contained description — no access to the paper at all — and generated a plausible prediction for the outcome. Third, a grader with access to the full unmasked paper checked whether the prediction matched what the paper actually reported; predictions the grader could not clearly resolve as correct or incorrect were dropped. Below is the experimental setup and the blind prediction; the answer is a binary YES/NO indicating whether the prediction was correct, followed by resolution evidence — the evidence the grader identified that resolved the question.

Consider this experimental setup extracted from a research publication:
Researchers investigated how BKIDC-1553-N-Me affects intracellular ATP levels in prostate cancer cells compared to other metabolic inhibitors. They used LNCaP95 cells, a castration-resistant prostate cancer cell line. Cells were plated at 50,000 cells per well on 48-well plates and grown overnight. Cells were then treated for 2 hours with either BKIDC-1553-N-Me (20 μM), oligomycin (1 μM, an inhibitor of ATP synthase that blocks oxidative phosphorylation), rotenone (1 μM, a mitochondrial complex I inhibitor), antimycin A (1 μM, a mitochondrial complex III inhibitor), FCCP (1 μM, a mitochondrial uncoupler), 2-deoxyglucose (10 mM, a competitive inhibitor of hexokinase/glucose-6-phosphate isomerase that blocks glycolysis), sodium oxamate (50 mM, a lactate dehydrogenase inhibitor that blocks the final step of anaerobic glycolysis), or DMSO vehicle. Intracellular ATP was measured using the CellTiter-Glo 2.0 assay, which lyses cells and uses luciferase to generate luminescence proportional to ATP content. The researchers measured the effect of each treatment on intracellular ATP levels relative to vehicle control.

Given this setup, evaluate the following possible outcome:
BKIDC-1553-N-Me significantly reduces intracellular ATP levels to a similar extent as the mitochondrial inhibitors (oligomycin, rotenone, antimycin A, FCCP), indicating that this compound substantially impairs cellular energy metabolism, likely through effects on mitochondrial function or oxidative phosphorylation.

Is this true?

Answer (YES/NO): NO